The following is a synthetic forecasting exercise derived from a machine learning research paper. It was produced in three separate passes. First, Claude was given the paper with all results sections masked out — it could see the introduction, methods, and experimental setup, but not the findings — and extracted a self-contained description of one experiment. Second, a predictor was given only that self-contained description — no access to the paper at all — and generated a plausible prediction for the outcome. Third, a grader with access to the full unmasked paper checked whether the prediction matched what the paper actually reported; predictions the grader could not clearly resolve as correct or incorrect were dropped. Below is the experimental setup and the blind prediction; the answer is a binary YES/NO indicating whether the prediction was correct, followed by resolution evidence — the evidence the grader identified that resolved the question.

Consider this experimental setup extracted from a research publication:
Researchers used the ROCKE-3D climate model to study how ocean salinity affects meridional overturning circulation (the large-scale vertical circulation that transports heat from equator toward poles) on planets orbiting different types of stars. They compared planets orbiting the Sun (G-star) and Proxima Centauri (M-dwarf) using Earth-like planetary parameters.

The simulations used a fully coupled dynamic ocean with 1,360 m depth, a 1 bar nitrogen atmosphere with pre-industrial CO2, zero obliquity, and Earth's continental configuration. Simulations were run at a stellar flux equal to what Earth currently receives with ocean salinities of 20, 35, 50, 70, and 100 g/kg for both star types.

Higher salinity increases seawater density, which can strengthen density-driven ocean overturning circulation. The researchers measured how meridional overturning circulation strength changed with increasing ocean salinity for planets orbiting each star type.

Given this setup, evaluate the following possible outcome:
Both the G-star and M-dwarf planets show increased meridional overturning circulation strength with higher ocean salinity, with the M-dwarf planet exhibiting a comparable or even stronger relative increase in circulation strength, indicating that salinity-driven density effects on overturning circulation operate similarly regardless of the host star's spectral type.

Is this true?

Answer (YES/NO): NO